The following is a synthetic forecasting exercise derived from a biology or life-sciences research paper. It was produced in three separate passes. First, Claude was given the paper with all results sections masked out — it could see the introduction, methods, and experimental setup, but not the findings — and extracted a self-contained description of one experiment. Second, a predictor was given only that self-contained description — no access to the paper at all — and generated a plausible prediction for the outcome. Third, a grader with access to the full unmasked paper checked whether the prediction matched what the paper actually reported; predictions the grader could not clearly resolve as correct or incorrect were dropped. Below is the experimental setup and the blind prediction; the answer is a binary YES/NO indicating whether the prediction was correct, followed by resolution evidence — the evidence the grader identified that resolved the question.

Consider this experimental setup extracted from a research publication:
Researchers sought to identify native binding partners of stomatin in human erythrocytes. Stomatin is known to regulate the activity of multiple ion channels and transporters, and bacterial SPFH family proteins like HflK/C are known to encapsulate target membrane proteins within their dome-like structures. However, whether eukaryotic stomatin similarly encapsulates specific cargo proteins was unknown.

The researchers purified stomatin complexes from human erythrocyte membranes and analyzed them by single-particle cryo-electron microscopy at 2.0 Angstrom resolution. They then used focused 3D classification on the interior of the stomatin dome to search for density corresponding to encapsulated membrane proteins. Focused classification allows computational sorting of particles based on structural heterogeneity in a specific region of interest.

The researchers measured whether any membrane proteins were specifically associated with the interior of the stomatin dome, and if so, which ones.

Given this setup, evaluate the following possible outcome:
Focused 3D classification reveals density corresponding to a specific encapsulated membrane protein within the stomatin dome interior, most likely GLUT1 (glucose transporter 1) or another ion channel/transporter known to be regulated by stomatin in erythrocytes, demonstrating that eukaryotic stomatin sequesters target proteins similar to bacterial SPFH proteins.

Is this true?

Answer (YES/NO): NO